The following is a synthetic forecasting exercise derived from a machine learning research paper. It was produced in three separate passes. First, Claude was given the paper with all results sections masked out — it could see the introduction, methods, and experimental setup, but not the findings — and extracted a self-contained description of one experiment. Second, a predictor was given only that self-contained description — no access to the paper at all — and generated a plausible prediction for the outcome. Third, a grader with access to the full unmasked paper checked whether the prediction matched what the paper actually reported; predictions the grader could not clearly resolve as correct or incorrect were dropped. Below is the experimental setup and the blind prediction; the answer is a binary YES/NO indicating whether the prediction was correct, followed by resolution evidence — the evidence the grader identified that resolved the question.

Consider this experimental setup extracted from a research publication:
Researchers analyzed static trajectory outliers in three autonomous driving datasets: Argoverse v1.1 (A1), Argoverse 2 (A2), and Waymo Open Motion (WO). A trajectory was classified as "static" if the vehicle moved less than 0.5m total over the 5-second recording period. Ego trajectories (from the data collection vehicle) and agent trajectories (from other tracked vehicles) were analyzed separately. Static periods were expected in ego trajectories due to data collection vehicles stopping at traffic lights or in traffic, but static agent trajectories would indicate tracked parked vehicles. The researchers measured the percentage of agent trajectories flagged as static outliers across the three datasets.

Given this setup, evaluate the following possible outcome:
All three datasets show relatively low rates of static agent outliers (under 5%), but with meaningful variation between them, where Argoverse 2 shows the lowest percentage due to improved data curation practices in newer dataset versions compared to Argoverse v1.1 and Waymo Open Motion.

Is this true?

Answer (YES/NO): NO